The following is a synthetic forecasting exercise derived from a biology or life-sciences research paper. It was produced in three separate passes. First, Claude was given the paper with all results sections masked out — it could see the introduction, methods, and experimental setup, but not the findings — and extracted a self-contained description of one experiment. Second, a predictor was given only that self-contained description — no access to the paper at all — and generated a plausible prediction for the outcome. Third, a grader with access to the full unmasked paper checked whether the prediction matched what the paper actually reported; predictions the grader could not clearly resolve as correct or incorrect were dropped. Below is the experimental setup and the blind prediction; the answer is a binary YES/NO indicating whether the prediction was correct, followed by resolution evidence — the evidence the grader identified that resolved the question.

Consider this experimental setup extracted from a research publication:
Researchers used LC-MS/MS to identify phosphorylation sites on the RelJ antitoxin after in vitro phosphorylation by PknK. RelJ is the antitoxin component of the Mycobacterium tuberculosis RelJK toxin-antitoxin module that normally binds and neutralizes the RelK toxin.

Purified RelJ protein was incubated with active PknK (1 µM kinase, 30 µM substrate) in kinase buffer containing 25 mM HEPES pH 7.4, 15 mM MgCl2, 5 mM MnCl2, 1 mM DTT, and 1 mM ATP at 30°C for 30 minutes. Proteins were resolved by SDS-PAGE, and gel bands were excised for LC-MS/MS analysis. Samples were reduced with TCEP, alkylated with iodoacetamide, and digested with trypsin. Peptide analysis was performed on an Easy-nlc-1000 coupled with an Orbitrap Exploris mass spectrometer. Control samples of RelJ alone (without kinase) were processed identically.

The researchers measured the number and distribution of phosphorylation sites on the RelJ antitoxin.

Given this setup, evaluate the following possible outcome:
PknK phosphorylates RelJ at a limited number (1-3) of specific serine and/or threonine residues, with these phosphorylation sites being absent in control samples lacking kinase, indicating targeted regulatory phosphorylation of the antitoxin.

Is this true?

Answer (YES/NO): YES